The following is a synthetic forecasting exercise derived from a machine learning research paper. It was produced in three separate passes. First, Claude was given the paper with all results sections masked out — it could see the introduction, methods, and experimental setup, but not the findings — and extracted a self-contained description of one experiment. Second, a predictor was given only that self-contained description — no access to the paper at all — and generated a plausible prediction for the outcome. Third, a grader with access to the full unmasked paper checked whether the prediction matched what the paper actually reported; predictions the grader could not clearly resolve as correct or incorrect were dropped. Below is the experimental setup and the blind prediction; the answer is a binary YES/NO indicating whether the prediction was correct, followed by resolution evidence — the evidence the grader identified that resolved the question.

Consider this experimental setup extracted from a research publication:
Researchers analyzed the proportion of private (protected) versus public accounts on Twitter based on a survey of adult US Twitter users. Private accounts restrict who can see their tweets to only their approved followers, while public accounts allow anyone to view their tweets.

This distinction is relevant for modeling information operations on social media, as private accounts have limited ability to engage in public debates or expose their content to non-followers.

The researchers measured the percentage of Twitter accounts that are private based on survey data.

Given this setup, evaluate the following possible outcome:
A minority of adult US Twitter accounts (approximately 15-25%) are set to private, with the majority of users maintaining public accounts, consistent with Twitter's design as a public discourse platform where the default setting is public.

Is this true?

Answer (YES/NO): NO